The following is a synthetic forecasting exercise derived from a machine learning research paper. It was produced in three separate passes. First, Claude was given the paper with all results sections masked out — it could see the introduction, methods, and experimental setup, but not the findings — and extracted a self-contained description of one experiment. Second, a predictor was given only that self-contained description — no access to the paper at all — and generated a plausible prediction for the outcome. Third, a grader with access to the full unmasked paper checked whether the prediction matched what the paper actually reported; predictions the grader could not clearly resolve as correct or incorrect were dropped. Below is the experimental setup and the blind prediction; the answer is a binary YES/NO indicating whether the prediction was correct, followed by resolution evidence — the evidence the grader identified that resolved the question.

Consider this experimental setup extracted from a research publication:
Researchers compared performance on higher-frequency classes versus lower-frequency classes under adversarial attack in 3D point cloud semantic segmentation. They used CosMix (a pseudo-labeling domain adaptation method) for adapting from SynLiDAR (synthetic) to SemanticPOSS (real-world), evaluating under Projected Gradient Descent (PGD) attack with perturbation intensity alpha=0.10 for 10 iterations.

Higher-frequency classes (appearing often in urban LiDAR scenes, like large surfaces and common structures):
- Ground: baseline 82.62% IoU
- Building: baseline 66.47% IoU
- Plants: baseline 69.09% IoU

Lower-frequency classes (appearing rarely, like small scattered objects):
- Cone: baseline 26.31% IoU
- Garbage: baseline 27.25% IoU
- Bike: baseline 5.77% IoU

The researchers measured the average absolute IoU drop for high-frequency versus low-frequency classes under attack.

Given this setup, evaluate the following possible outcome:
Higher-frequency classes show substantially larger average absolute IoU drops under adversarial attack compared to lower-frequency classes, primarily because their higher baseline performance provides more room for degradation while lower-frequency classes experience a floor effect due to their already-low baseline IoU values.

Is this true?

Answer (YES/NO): YES